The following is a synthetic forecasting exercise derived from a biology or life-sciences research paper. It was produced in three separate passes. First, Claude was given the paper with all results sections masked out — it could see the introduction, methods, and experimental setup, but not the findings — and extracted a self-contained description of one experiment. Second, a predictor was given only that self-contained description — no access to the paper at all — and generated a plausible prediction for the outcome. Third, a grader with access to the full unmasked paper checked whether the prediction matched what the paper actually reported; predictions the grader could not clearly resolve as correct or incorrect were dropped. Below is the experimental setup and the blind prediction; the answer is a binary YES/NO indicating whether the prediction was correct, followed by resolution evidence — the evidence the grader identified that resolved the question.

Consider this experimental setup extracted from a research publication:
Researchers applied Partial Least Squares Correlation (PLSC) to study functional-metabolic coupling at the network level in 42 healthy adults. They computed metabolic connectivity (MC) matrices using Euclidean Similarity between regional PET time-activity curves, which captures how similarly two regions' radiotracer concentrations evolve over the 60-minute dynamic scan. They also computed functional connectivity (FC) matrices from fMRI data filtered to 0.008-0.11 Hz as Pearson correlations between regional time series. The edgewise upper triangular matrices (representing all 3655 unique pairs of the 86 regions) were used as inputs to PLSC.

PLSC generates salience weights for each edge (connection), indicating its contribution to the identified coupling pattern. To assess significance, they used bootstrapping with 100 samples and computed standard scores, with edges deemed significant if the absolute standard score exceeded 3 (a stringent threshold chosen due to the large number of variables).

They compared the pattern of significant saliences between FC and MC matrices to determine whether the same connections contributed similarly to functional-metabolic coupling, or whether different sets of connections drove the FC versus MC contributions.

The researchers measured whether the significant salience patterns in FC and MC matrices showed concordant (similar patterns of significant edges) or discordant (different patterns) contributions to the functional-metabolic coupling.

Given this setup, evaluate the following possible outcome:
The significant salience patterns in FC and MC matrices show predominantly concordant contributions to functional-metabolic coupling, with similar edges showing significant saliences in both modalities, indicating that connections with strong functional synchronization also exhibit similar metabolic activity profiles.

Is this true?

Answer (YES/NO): NO